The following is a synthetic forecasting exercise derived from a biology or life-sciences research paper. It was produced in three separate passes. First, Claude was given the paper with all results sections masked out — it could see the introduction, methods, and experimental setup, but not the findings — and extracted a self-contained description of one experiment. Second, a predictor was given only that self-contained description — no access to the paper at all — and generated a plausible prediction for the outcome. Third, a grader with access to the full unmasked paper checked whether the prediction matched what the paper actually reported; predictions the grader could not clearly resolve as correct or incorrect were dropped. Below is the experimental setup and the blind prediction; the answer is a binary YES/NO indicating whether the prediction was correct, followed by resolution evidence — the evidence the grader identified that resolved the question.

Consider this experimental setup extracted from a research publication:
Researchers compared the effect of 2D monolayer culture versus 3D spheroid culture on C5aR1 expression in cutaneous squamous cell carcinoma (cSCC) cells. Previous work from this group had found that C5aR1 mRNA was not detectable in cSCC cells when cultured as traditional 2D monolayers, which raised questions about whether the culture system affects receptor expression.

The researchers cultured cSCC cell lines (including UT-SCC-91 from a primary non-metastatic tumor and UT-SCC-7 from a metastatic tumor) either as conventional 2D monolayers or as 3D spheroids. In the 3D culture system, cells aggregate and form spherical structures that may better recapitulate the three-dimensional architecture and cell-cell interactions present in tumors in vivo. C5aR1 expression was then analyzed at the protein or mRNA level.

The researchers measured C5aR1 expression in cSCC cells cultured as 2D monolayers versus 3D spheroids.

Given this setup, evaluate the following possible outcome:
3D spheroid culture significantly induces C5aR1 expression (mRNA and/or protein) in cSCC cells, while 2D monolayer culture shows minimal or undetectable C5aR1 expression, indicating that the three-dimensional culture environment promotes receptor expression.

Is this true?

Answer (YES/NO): NO